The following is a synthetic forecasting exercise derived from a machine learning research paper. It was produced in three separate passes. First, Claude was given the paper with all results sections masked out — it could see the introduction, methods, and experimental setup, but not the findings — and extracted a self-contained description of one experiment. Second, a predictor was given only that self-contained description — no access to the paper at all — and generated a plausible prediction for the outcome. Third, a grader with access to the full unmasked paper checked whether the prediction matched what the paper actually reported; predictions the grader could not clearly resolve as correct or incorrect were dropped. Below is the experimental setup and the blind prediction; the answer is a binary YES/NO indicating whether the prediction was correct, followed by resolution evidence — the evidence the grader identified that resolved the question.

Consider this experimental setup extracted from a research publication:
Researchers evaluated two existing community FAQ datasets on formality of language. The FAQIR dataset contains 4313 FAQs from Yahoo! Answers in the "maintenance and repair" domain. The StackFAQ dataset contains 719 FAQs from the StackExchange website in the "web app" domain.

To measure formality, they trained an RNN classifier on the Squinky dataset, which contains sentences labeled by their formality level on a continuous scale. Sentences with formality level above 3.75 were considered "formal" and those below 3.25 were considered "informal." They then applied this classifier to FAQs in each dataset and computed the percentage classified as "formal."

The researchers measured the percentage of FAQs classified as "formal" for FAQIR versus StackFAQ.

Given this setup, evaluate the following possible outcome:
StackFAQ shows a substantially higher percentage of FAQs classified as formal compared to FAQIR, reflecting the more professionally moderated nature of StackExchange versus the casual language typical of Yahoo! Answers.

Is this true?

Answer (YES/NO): YES